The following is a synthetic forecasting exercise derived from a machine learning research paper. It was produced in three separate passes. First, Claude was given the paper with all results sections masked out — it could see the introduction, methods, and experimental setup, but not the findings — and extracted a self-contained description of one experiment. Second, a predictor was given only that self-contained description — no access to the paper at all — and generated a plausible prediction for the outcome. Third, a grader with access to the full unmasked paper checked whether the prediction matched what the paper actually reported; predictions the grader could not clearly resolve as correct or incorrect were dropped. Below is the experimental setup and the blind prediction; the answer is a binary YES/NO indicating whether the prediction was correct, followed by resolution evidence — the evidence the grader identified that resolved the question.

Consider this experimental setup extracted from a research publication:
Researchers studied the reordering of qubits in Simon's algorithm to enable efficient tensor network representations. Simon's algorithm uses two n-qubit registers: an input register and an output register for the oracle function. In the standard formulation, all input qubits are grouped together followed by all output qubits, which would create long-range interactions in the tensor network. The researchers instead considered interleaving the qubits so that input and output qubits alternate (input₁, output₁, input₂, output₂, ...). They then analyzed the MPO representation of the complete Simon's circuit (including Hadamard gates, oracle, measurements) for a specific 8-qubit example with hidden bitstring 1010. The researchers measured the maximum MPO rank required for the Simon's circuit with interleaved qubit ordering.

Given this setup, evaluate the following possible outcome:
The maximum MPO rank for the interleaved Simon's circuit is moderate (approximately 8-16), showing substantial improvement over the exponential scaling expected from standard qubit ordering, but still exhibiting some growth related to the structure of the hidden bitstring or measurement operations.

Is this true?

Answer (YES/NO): NO